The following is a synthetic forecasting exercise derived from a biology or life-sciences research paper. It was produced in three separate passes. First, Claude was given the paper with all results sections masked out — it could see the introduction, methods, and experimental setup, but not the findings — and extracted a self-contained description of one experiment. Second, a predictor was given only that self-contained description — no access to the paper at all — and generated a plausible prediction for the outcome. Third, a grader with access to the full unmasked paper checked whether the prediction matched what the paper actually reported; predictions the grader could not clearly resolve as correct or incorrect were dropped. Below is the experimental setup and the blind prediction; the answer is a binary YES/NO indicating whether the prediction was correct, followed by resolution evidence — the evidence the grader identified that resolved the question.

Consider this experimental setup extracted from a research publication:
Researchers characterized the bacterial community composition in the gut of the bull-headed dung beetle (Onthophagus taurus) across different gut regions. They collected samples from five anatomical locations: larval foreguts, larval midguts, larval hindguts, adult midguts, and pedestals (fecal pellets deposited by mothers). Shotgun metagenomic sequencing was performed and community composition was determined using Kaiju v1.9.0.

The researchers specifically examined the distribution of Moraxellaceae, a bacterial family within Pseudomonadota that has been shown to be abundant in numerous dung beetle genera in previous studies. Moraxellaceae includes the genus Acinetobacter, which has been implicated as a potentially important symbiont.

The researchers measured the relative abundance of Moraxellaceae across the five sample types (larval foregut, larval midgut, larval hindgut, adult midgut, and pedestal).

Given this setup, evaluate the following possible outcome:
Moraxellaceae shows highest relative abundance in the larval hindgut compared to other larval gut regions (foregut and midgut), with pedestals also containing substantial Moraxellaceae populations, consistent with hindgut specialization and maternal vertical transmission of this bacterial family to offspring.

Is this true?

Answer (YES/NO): NO